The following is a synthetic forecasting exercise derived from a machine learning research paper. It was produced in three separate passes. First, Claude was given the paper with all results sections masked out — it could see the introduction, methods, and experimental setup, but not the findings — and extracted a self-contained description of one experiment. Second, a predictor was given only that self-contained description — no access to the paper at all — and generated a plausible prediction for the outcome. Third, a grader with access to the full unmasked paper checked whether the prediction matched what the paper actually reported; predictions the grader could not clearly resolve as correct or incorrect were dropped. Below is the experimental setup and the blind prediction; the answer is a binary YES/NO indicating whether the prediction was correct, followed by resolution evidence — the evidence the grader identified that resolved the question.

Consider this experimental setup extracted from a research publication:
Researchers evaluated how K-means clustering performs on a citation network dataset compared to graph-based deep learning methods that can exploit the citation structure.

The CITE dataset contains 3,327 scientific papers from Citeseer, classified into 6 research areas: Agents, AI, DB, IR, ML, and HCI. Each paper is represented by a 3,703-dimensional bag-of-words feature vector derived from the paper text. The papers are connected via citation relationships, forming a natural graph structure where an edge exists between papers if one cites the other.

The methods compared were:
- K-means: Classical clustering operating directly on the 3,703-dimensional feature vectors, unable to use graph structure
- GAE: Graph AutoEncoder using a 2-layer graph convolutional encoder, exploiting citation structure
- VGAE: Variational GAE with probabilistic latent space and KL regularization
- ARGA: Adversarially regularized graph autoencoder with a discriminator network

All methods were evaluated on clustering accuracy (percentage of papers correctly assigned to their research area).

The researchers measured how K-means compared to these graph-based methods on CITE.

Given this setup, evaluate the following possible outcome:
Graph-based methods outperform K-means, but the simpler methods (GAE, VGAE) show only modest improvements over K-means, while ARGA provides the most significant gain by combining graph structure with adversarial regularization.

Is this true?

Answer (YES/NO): NO